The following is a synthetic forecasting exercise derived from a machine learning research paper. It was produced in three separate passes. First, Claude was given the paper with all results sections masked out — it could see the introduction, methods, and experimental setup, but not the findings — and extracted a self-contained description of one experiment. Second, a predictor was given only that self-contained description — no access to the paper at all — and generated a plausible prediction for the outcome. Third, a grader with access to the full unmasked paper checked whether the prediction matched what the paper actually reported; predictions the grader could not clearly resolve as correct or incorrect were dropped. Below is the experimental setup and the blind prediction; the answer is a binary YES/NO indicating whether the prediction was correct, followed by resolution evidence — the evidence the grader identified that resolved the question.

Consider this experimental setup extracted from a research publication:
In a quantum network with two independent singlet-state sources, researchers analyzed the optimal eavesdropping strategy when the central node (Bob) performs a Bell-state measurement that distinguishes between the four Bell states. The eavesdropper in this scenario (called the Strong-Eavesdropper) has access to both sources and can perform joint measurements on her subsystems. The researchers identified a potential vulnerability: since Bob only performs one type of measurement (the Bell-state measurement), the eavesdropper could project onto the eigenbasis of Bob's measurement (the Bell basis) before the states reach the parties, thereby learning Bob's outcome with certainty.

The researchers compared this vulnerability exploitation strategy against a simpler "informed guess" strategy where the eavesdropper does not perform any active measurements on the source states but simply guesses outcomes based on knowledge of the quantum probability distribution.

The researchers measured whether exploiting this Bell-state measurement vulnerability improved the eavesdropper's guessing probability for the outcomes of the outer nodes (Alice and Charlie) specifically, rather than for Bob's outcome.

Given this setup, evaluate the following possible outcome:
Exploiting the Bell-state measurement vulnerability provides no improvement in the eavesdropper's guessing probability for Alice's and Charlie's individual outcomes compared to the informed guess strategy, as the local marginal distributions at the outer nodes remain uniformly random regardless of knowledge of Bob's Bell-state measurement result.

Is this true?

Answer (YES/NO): YES